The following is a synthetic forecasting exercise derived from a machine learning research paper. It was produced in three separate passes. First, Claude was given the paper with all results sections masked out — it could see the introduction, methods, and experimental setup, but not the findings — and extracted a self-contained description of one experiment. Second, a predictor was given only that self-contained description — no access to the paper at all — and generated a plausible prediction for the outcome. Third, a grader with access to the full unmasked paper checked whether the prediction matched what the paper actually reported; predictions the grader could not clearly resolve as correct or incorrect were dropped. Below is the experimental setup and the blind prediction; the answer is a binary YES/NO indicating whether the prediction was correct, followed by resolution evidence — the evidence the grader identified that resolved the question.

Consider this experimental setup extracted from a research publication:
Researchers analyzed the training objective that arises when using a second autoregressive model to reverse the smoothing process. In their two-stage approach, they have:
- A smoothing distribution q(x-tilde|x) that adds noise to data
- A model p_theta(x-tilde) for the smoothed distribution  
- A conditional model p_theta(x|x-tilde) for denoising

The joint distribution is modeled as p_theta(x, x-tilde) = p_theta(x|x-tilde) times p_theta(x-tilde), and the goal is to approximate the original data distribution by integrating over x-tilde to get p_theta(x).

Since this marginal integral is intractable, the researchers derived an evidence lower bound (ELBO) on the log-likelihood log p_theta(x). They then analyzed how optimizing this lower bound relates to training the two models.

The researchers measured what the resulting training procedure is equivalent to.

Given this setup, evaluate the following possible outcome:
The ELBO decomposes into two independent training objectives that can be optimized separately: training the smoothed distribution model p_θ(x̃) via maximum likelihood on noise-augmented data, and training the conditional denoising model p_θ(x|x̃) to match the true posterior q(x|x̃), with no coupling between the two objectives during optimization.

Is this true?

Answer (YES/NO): NO